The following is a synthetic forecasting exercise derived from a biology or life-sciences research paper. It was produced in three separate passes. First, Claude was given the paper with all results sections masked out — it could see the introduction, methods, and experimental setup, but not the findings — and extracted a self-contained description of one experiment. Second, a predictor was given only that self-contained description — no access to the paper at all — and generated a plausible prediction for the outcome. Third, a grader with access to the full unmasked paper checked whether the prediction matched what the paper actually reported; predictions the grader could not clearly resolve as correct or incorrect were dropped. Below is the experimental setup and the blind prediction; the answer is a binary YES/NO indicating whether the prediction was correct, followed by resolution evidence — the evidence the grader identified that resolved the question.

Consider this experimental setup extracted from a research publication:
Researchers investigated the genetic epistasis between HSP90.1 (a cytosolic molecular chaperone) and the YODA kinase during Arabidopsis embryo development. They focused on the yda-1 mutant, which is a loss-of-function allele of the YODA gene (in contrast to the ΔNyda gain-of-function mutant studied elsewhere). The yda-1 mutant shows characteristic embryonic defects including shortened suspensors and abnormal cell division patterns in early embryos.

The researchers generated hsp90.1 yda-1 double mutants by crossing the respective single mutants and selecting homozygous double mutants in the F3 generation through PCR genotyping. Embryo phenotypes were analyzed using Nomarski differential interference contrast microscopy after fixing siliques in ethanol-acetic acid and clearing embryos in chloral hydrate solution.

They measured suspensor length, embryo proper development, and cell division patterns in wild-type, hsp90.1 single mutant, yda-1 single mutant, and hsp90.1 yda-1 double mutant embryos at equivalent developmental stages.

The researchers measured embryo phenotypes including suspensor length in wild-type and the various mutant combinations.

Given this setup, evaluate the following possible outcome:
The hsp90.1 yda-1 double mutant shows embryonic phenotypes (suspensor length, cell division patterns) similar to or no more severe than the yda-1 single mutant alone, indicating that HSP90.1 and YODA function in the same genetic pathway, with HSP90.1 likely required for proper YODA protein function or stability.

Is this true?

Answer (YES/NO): NO